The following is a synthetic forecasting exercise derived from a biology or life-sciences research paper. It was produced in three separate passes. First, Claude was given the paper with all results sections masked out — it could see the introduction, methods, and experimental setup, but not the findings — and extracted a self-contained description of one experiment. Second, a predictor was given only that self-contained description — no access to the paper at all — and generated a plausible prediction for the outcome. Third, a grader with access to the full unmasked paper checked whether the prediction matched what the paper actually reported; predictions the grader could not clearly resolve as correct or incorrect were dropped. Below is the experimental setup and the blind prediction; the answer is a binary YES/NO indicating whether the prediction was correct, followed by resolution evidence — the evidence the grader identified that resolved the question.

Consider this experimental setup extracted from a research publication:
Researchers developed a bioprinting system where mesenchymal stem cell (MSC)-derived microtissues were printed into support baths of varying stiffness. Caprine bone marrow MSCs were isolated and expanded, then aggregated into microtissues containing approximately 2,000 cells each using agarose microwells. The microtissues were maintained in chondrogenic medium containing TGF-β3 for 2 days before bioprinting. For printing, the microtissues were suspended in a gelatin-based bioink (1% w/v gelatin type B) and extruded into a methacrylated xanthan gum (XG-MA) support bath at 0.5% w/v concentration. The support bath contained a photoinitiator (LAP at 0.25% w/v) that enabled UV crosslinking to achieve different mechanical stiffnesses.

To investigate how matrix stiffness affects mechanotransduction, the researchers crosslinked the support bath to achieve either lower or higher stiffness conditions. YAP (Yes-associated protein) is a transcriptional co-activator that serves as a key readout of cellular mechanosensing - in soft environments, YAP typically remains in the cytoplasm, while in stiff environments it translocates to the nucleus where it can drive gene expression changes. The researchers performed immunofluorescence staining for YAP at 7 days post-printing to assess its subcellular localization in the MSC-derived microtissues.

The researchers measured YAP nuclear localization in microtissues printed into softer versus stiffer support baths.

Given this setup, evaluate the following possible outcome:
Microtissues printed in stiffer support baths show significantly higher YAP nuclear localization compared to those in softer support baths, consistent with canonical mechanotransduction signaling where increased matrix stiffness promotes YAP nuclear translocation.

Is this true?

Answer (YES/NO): YES